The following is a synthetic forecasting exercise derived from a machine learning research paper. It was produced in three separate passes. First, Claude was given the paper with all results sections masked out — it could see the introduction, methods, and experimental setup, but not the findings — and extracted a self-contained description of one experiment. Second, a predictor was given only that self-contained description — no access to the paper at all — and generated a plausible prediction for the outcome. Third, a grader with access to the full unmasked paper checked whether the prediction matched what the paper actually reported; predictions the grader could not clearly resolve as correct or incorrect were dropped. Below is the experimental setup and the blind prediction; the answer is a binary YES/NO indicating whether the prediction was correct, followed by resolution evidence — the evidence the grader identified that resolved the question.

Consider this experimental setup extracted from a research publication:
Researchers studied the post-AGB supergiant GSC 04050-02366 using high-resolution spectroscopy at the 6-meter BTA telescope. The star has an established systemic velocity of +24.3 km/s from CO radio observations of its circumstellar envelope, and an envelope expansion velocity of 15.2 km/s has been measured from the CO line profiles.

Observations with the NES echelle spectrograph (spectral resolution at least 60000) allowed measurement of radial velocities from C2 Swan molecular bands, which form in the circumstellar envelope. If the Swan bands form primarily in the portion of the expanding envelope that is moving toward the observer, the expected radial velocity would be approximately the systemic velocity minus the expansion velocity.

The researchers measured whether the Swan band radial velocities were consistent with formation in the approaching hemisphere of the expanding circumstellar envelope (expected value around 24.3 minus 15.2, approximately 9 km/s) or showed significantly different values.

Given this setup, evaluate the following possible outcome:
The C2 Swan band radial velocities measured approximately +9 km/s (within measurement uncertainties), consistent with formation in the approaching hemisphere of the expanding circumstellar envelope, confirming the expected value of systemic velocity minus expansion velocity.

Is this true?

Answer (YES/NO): YES